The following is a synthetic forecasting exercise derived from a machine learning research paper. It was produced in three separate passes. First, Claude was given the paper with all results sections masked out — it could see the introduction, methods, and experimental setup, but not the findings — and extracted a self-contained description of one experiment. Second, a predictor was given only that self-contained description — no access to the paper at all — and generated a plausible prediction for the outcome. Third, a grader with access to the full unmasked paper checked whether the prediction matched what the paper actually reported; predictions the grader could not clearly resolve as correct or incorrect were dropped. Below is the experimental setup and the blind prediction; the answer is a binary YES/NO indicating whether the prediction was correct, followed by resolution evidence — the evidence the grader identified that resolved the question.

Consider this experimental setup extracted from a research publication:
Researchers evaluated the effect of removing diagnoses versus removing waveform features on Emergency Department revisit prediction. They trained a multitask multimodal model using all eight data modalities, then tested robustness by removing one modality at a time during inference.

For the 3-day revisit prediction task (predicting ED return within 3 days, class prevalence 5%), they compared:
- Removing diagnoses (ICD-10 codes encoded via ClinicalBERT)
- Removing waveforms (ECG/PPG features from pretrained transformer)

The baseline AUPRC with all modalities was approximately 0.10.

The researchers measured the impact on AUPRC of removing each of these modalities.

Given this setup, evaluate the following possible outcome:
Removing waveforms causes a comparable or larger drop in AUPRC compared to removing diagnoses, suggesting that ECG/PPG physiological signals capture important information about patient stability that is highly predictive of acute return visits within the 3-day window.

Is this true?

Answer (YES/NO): YES